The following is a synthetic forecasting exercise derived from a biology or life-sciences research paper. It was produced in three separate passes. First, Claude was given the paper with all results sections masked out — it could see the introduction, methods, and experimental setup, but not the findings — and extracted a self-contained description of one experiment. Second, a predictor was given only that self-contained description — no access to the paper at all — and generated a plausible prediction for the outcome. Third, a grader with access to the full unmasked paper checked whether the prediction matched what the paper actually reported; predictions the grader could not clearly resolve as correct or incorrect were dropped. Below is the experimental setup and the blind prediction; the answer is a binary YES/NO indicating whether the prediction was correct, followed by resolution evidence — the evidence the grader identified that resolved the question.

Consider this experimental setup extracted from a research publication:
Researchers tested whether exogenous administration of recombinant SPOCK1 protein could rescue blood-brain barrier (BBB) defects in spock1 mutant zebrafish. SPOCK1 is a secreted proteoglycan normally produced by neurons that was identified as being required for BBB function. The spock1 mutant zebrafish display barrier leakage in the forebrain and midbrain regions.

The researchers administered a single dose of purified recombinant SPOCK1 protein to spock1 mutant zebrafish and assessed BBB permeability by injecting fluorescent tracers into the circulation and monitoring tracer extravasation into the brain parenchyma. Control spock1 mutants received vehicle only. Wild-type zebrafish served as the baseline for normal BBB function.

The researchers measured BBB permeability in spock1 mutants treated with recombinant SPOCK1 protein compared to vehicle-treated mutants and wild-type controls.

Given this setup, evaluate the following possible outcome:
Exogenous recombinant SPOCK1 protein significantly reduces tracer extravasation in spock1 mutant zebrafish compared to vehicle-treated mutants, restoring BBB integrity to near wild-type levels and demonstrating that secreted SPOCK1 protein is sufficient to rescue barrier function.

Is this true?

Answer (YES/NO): NO